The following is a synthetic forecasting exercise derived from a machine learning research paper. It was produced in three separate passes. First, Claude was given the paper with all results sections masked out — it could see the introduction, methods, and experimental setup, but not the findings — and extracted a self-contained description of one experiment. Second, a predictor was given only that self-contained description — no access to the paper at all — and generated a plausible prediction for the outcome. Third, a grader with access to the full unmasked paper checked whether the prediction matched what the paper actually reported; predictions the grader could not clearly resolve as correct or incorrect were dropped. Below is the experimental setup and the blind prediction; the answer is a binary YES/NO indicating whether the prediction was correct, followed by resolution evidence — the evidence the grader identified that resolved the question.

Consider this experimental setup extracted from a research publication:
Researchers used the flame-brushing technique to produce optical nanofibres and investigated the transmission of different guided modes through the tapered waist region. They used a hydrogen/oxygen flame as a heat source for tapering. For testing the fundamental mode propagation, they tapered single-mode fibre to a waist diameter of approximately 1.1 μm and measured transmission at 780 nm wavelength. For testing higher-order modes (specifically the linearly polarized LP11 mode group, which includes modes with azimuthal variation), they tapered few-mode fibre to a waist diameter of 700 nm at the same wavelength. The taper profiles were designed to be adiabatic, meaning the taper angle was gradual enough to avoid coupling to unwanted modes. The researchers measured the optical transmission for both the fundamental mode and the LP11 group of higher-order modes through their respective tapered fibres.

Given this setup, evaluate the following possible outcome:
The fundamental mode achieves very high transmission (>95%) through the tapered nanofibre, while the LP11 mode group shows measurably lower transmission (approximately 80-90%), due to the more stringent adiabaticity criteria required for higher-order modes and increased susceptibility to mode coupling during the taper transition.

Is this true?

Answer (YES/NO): NO